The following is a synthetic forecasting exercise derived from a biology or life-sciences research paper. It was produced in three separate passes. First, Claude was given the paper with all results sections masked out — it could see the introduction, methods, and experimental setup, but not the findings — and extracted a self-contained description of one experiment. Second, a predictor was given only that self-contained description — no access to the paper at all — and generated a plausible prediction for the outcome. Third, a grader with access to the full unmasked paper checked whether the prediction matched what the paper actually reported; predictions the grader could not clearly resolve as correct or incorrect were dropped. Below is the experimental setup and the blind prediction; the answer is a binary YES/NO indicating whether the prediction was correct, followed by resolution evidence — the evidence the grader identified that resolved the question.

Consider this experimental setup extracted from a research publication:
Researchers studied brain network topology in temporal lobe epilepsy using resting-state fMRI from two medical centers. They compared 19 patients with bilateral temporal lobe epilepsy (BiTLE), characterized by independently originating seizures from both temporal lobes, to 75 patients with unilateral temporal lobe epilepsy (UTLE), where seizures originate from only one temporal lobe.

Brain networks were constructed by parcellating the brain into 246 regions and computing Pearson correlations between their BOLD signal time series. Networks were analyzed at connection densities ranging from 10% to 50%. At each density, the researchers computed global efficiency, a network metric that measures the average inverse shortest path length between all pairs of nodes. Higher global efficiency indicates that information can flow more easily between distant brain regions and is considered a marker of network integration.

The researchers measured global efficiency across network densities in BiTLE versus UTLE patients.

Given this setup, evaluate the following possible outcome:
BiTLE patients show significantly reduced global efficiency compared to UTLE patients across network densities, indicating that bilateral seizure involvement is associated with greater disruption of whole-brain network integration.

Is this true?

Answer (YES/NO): NO